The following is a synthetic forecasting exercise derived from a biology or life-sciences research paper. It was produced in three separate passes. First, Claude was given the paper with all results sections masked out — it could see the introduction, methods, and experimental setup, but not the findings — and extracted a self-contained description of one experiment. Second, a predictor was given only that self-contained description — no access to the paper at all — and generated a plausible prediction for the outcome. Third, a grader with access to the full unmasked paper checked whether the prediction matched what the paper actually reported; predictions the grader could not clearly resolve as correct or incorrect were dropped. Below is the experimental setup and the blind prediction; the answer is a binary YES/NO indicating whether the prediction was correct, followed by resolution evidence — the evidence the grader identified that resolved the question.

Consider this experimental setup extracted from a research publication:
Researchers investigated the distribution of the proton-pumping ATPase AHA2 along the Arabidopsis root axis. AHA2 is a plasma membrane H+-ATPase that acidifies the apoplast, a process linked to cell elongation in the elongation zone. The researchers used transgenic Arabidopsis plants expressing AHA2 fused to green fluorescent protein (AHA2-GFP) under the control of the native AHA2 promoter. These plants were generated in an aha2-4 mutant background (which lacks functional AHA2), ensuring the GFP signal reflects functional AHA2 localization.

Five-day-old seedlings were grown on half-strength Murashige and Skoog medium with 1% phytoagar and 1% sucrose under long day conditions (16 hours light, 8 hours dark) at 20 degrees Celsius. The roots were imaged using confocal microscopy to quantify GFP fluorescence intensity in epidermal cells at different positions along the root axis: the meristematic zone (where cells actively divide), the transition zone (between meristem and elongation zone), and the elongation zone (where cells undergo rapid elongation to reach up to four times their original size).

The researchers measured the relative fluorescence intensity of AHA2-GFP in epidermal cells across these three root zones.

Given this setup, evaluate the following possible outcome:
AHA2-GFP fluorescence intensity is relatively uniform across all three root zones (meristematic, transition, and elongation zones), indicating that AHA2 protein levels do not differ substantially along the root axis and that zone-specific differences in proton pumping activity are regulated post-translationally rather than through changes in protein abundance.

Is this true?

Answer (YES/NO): NO